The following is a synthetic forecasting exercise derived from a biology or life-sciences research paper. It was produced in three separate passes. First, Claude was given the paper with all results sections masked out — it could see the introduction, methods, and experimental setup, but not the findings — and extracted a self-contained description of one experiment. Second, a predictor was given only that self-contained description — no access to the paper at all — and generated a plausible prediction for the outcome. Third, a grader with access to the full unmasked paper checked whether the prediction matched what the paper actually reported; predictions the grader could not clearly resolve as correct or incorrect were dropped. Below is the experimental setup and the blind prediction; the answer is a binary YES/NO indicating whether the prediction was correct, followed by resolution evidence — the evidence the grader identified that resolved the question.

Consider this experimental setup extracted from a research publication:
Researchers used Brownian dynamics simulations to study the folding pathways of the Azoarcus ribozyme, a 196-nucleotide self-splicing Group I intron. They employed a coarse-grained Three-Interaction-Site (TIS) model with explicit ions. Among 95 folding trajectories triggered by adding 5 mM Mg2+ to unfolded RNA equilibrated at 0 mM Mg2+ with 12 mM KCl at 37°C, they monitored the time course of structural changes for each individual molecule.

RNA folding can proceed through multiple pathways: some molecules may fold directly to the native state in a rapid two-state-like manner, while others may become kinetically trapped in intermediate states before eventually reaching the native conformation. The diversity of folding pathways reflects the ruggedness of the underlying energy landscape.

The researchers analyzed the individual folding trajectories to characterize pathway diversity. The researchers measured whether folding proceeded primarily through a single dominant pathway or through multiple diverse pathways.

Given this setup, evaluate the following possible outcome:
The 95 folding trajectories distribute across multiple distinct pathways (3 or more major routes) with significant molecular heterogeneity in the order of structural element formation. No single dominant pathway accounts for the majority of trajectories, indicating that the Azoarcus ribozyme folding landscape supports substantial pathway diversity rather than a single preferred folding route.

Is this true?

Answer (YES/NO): NO